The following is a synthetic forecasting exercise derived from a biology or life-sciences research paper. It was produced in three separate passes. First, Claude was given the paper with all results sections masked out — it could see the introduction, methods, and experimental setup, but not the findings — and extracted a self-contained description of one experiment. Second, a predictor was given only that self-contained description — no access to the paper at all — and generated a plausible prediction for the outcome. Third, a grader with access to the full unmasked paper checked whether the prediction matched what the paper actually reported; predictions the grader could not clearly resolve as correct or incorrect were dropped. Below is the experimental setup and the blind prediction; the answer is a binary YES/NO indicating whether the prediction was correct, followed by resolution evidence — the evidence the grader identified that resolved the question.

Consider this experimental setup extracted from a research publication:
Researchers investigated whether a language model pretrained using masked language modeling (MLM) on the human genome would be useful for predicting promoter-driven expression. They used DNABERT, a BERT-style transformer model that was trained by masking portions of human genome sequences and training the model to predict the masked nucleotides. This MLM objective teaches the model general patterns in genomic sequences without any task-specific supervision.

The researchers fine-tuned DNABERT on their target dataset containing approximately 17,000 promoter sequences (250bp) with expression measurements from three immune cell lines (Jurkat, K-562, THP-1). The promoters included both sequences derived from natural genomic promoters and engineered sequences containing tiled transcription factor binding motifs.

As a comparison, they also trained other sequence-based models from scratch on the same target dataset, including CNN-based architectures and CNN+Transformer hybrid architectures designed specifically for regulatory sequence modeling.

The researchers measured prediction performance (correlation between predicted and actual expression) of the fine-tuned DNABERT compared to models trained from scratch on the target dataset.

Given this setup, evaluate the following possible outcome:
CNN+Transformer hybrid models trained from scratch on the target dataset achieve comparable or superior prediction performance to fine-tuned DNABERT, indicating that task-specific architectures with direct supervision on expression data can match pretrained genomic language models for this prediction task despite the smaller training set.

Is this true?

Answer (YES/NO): YES